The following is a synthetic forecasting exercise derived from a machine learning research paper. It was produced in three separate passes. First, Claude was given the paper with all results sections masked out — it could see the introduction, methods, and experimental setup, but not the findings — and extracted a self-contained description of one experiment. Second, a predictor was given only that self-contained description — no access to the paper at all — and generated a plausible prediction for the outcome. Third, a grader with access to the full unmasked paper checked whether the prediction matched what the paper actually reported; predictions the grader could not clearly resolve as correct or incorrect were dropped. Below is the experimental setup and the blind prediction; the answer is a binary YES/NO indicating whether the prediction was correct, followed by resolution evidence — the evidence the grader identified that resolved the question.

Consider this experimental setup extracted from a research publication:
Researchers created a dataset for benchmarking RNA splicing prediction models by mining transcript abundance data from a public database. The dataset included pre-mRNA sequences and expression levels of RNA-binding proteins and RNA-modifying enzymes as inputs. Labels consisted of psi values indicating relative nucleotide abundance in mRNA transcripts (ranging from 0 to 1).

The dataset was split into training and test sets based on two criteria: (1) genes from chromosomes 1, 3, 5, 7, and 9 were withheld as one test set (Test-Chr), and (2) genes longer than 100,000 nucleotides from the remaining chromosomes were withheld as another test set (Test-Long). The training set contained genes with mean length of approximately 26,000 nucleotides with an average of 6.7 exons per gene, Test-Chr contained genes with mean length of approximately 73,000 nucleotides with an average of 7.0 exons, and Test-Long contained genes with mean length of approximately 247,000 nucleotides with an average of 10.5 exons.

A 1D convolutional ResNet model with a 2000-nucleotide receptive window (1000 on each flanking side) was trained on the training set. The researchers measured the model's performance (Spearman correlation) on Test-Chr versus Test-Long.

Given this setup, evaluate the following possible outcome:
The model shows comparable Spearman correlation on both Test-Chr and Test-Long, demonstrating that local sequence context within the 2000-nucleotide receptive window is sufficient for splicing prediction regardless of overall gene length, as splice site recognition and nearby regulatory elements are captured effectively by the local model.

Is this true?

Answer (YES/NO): YES